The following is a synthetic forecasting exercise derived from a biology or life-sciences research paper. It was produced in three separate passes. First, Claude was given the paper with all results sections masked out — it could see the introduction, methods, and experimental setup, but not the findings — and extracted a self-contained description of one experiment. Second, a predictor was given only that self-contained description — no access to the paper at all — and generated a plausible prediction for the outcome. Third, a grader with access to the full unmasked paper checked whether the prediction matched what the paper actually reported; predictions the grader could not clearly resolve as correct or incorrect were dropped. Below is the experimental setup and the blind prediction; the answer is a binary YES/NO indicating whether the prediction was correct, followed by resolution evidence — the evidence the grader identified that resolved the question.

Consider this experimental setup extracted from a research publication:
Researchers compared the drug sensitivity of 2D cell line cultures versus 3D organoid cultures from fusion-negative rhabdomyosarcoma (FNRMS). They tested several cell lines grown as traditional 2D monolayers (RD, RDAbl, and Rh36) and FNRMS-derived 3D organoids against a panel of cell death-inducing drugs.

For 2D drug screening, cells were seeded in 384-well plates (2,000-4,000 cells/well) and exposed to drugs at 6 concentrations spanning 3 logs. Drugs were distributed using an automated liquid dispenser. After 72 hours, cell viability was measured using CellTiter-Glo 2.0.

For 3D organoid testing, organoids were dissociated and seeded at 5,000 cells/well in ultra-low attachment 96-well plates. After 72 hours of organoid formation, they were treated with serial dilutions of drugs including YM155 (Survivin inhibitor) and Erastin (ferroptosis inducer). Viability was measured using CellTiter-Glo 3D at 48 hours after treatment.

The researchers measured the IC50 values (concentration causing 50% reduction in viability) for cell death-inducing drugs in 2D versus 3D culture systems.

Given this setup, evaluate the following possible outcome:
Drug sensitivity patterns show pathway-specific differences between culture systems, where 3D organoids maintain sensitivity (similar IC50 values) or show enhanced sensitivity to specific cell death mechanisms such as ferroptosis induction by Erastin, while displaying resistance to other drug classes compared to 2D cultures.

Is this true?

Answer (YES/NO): NO